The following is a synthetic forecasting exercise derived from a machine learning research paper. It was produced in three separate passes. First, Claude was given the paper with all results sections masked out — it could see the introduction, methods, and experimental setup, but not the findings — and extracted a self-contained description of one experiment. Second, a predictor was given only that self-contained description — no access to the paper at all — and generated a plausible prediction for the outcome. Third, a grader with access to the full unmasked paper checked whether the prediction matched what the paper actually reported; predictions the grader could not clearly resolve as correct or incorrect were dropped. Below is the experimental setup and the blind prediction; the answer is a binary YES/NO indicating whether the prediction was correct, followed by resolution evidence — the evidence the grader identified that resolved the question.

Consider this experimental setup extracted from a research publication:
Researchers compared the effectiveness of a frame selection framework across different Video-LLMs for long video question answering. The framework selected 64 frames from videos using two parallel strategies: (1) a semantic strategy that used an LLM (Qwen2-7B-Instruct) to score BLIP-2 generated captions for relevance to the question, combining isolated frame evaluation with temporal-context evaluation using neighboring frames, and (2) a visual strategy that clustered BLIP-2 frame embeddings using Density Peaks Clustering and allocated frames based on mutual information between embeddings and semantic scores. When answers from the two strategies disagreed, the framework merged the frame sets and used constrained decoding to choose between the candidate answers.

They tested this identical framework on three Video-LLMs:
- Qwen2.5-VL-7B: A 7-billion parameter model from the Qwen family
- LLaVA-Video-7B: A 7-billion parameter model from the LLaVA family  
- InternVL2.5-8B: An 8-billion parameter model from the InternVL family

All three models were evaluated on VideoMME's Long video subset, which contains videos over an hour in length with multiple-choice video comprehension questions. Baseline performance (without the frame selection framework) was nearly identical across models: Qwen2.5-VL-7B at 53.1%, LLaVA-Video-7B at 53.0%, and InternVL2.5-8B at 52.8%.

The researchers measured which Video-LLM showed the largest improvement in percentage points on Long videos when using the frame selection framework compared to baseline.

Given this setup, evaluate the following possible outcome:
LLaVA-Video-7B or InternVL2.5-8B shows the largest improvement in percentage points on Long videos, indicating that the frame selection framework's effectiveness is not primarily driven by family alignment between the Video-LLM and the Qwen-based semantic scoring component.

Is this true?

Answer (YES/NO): NO